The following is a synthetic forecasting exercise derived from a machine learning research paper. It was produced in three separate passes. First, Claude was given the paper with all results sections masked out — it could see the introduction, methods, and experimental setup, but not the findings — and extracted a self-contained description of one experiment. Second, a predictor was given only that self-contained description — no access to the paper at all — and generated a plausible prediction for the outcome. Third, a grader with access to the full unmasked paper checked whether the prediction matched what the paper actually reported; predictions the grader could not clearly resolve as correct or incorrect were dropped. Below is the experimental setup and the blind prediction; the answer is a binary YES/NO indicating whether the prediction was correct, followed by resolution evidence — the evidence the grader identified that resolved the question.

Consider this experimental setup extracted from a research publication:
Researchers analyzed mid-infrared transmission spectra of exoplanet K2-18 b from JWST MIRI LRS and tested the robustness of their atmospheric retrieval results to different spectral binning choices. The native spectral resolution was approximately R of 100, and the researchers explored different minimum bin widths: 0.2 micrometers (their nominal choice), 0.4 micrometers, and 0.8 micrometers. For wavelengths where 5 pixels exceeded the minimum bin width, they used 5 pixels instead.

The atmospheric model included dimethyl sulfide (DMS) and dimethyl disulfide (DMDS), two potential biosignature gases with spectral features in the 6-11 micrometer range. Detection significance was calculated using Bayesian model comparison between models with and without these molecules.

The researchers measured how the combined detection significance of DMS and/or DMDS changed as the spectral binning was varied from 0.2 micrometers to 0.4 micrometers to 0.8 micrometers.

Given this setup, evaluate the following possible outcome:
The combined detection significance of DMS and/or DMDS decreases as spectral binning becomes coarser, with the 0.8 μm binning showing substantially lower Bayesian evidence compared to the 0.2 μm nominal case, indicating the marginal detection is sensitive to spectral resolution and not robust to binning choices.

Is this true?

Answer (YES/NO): NO